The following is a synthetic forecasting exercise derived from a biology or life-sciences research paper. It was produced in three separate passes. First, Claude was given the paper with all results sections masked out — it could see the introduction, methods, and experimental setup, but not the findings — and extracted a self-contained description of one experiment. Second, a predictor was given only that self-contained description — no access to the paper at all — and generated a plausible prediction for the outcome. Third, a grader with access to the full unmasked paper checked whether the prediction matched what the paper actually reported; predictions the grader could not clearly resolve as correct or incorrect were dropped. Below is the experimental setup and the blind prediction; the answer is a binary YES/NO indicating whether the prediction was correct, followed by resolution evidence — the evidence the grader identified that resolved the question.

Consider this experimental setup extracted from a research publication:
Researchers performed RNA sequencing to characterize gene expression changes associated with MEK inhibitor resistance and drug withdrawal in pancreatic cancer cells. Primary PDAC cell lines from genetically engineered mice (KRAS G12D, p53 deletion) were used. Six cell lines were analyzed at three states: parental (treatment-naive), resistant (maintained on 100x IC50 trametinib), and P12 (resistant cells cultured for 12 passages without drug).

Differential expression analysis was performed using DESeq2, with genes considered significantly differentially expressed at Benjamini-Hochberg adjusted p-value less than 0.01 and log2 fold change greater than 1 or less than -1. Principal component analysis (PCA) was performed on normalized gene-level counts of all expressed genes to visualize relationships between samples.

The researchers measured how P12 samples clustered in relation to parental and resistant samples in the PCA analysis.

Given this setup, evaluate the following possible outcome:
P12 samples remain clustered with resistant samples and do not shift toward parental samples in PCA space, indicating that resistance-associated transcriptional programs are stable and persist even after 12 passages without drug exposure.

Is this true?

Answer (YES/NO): NO